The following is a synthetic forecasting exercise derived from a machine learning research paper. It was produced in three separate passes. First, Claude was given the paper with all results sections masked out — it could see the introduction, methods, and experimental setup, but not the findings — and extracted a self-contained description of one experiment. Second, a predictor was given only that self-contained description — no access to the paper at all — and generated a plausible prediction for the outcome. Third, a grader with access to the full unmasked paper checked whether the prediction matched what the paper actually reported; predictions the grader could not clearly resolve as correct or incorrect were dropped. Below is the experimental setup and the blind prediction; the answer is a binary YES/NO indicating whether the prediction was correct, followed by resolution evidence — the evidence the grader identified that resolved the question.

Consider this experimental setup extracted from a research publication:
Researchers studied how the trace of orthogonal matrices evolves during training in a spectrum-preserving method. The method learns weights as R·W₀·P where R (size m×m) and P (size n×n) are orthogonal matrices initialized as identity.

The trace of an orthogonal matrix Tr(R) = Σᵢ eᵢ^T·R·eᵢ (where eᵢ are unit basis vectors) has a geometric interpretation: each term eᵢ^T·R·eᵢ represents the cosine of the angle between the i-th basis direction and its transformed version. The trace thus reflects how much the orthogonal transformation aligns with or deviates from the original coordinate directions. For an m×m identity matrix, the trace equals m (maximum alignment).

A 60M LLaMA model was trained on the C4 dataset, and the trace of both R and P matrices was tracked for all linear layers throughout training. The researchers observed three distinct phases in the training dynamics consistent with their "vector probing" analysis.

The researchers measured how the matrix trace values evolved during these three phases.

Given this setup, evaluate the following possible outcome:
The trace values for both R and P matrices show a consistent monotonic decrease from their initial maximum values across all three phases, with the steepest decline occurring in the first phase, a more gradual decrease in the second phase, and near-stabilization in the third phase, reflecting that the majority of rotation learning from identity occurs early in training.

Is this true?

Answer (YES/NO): NO